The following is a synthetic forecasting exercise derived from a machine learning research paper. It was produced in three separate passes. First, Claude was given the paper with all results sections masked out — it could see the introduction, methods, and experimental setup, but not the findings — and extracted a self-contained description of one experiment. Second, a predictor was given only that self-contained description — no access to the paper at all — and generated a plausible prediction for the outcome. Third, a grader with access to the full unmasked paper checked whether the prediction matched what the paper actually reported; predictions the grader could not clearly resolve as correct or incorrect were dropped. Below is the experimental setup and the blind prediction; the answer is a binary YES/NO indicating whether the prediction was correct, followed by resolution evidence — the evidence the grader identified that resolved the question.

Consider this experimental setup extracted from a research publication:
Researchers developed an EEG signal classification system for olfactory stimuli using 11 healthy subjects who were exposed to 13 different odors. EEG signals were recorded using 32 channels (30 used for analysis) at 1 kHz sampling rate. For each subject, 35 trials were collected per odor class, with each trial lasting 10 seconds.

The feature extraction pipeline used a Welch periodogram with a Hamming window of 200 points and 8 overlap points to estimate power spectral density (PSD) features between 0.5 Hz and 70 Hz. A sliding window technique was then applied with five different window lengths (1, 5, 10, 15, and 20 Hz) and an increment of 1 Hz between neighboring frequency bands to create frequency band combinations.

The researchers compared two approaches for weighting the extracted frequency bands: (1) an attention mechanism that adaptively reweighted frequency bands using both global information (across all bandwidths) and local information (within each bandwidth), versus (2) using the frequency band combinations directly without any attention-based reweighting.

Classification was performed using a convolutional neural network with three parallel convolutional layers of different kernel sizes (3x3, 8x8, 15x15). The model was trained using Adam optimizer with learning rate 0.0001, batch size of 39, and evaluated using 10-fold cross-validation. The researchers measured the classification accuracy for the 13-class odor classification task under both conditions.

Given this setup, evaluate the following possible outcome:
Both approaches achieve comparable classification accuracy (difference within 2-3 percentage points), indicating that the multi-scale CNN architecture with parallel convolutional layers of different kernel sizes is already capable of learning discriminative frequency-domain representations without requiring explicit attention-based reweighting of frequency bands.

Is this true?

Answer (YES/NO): YES